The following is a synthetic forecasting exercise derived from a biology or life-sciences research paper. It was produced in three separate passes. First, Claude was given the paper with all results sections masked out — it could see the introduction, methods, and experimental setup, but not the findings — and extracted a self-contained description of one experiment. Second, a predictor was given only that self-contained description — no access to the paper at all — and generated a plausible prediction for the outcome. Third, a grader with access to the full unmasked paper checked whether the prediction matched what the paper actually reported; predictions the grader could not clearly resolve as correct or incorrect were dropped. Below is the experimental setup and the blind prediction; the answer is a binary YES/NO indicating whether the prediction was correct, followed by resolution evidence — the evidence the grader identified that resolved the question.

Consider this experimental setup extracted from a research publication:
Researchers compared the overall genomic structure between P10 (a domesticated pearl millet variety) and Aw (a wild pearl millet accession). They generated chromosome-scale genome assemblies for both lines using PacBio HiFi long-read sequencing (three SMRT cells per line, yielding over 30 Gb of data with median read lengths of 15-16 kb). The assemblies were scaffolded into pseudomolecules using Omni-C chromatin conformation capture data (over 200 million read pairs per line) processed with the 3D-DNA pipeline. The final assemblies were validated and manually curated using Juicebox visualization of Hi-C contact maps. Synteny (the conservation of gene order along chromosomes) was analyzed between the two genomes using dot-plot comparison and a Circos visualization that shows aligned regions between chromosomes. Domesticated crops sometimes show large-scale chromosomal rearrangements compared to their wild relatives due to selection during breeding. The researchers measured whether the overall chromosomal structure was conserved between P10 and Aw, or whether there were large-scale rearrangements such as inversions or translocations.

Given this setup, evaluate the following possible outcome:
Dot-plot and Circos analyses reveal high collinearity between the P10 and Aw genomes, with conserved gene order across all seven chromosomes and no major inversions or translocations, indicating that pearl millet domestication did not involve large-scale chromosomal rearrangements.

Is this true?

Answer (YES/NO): YES